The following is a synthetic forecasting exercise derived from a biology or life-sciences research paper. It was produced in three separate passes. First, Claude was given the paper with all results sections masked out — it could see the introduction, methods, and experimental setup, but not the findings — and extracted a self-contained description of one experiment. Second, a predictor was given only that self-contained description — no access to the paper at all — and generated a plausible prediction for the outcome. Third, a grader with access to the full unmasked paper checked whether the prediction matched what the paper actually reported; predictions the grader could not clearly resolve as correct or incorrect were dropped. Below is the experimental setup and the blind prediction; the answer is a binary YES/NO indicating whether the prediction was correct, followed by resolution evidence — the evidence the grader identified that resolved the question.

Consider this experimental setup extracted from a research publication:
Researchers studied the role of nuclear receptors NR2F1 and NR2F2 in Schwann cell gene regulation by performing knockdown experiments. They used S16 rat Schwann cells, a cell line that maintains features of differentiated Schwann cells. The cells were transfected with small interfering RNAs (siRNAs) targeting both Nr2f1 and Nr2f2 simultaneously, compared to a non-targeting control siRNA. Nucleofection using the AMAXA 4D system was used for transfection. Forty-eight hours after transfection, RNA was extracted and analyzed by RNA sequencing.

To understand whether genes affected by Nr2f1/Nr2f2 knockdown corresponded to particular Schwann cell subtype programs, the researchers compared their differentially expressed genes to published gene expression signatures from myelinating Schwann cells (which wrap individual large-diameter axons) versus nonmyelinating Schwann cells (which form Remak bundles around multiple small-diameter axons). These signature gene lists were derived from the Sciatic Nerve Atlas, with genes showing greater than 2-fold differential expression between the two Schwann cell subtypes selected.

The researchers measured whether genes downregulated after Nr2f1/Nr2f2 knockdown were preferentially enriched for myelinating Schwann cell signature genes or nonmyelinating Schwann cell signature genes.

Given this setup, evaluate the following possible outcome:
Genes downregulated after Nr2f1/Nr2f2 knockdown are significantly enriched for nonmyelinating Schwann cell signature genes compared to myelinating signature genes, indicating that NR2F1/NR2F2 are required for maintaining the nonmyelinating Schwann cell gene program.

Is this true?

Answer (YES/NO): YES